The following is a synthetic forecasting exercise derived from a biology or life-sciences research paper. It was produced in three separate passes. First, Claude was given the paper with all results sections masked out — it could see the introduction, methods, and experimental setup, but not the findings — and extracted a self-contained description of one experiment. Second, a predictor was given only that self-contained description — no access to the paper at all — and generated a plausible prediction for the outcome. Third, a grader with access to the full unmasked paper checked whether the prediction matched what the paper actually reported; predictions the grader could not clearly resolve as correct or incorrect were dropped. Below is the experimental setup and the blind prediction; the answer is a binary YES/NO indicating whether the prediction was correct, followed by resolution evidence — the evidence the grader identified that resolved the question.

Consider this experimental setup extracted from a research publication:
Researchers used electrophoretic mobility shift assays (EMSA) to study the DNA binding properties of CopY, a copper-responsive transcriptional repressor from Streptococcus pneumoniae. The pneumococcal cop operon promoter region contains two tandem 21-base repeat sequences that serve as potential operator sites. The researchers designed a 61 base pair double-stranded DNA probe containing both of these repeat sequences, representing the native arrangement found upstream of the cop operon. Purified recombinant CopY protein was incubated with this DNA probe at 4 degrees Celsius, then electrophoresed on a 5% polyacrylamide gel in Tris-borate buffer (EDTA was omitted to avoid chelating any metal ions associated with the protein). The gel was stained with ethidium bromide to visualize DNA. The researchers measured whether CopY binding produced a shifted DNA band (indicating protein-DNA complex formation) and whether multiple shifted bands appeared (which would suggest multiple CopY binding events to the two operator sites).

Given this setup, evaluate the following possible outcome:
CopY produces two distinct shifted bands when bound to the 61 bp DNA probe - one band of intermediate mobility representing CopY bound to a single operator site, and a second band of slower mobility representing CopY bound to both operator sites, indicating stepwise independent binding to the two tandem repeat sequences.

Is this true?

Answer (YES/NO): YES